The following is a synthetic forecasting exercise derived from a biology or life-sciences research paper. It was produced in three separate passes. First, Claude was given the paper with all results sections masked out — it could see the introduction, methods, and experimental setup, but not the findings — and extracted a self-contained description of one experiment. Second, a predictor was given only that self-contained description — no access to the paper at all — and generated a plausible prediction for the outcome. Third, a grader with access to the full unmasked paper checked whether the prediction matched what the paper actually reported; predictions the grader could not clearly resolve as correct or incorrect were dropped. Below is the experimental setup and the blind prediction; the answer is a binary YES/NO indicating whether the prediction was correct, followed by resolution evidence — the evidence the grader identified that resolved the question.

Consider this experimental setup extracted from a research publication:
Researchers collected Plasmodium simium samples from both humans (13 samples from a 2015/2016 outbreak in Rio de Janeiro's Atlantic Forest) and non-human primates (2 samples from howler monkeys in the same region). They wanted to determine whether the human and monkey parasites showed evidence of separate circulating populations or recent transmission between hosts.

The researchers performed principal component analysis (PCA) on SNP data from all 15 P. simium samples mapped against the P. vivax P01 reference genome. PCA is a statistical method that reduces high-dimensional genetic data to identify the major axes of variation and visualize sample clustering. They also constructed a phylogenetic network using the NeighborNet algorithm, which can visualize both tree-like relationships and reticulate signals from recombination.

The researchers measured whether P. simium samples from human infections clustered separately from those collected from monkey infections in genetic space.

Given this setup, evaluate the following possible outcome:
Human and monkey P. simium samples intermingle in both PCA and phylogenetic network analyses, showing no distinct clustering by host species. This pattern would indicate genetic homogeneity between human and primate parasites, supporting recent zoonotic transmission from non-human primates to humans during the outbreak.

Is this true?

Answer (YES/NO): YES